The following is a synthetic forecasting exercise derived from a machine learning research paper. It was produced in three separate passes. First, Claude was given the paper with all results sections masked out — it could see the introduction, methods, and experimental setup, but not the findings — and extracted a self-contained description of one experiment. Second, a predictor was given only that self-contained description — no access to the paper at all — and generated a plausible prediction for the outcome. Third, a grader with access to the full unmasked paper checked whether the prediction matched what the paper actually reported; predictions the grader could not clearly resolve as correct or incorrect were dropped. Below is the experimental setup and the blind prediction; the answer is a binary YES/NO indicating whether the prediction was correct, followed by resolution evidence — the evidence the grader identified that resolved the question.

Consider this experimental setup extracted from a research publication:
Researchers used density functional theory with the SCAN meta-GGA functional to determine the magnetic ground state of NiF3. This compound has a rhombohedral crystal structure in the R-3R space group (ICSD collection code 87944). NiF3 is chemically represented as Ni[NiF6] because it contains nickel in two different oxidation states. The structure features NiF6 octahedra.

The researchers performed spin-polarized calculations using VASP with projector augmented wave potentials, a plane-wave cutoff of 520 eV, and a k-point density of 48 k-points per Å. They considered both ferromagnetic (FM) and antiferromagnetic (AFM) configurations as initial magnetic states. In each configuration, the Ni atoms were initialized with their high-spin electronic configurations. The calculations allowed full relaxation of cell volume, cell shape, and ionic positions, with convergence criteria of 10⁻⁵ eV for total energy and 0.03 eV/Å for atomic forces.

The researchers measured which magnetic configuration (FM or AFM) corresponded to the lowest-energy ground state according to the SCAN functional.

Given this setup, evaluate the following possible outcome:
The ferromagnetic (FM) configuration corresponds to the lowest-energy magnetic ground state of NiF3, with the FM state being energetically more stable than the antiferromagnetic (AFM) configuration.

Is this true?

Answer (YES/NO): YES